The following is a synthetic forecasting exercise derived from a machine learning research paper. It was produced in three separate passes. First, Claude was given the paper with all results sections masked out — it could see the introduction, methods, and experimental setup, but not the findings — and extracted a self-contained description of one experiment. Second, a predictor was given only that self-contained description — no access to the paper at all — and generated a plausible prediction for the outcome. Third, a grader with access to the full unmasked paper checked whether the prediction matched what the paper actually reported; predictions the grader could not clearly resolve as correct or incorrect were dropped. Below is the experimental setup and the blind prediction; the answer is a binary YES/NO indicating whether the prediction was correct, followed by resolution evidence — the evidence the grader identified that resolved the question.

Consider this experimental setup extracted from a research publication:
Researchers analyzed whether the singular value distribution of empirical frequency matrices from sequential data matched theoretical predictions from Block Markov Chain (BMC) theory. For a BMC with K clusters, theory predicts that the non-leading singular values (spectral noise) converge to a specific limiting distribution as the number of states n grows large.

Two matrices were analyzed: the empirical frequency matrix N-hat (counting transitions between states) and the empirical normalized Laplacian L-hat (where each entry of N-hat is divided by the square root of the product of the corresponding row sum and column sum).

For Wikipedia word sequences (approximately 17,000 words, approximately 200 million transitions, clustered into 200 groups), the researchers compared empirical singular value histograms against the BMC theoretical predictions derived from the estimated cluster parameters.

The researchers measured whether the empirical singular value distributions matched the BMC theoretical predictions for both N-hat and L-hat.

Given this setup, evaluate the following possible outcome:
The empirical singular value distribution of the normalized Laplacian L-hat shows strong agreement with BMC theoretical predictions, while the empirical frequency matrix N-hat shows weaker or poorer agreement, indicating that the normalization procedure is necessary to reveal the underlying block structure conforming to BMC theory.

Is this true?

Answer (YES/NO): NO